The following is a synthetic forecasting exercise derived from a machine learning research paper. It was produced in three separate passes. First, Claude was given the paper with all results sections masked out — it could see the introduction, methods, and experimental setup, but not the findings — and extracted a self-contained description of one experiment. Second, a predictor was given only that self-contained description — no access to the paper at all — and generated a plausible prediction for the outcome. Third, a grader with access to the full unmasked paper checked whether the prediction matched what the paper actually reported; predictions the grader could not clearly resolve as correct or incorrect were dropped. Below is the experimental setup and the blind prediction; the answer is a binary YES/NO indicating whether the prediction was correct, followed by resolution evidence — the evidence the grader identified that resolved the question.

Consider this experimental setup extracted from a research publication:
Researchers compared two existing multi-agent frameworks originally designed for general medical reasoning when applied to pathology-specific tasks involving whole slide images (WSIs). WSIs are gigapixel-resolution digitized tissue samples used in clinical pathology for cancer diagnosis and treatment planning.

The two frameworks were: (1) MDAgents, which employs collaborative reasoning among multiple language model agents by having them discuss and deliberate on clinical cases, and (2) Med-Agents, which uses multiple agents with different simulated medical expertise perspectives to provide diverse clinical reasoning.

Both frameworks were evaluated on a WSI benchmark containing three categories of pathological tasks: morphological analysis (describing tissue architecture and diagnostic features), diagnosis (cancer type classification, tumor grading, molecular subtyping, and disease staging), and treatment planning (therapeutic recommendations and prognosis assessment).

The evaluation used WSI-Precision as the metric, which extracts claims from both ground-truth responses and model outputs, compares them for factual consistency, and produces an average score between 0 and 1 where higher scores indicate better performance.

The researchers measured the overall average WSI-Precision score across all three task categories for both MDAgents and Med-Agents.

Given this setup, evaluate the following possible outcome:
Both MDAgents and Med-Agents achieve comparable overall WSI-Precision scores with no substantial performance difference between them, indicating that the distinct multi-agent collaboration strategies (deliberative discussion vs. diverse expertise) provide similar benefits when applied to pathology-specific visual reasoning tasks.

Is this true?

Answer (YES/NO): NO